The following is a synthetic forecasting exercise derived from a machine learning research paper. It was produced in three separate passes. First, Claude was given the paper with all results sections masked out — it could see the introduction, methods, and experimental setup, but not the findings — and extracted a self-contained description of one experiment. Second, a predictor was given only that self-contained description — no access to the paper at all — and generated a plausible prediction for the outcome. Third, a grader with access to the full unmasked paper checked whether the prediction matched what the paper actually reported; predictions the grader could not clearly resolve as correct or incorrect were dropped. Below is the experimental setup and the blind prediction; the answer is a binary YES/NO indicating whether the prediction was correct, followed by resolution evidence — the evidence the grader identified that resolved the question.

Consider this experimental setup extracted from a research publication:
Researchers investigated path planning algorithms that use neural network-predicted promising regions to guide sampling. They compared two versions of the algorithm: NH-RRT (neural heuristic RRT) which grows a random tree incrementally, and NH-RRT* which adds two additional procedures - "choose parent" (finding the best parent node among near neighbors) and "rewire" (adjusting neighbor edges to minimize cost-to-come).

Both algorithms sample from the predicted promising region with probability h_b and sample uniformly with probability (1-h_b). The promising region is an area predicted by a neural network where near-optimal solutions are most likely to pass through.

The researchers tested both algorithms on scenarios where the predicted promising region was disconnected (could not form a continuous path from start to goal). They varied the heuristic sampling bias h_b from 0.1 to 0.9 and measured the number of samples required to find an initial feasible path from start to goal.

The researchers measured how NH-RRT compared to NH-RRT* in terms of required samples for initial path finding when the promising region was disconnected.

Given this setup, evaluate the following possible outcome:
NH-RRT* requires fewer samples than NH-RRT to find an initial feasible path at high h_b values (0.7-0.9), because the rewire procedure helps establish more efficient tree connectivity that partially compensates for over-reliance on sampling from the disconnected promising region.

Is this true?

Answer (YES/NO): NO